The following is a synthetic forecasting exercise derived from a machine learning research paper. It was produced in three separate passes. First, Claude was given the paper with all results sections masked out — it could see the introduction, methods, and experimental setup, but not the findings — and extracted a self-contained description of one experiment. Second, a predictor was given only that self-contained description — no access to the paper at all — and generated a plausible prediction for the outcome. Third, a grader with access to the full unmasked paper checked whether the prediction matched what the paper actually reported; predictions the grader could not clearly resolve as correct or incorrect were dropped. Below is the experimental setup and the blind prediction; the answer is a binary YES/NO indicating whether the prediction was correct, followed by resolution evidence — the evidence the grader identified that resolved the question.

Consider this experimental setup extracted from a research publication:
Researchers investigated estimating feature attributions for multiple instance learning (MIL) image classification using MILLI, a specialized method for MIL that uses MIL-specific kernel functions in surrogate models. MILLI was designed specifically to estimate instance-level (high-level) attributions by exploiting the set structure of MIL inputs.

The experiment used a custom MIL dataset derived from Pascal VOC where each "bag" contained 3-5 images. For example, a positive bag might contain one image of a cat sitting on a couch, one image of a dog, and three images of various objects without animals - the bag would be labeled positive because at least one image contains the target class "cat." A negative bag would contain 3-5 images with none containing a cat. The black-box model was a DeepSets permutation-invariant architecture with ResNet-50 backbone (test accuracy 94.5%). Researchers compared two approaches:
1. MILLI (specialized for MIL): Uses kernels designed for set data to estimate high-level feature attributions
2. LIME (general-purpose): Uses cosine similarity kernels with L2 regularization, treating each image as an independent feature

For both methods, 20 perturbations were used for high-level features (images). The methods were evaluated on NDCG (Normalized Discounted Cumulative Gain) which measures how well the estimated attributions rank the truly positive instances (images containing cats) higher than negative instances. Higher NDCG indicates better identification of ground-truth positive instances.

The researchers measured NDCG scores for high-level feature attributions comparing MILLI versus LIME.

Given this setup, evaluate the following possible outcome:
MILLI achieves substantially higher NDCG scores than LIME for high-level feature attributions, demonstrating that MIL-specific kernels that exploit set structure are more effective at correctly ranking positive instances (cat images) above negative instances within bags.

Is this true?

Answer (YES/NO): NO